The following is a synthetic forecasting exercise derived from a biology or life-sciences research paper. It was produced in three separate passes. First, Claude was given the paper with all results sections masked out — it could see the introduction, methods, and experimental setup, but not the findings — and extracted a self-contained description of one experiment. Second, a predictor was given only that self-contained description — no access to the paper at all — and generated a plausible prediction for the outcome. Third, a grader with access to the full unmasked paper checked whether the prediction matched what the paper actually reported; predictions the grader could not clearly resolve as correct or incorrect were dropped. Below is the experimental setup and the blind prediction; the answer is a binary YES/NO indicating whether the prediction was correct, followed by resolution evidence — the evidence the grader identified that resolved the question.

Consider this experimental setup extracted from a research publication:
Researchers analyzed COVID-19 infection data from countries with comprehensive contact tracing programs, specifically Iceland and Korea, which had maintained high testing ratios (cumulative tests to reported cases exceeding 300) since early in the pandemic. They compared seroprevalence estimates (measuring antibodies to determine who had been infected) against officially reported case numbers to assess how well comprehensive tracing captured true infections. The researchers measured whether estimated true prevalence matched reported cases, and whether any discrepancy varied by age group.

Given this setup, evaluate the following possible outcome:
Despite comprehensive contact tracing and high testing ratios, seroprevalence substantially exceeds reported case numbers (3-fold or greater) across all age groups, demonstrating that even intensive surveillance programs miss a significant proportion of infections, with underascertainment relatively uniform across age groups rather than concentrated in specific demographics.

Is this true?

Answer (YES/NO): NO